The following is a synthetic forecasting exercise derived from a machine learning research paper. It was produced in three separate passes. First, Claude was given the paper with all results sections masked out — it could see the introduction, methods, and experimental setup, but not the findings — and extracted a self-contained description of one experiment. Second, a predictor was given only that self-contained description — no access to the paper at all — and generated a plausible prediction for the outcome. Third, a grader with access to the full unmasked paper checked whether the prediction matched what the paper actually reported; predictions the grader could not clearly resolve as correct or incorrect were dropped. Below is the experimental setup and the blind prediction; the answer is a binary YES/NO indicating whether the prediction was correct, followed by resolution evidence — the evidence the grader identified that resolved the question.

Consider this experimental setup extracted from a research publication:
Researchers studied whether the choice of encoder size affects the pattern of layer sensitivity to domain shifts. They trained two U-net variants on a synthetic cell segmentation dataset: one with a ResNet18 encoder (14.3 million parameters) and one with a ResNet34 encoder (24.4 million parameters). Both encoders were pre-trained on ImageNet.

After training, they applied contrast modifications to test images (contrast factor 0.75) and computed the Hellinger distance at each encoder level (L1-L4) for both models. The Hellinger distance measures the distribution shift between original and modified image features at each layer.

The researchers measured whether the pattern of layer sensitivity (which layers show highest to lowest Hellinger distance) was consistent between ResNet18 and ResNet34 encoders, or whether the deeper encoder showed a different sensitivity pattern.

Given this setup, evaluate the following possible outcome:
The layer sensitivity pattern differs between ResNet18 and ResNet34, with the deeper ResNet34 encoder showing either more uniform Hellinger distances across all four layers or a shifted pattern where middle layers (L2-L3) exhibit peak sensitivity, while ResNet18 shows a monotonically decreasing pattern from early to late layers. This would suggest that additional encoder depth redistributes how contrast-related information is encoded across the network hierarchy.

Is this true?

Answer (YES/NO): NO